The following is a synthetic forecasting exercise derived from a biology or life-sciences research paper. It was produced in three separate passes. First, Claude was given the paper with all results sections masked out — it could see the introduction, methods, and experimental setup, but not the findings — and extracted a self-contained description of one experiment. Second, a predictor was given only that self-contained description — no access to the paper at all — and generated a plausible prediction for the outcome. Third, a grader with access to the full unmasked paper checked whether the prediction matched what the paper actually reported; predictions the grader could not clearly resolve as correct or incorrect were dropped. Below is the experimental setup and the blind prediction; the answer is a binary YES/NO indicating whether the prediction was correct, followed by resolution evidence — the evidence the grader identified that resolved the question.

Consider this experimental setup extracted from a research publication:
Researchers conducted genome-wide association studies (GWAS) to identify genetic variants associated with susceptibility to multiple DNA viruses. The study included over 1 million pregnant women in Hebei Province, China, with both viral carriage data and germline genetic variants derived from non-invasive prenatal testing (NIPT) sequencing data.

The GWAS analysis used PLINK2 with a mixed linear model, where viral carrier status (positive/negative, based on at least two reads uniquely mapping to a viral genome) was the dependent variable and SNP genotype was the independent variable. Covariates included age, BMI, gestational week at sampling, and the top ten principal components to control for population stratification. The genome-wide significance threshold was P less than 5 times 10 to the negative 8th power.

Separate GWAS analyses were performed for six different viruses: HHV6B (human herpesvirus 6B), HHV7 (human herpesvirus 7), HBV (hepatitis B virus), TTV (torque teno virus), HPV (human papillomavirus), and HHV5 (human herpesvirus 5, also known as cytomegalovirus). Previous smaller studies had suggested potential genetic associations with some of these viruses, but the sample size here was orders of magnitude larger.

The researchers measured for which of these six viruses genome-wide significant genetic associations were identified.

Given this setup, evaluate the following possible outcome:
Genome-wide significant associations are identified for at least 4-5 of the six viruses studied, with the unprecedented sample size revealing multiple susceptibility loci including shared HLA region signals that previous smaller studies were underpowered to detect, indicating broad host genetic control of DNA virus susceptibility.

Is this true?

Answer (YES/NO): YES